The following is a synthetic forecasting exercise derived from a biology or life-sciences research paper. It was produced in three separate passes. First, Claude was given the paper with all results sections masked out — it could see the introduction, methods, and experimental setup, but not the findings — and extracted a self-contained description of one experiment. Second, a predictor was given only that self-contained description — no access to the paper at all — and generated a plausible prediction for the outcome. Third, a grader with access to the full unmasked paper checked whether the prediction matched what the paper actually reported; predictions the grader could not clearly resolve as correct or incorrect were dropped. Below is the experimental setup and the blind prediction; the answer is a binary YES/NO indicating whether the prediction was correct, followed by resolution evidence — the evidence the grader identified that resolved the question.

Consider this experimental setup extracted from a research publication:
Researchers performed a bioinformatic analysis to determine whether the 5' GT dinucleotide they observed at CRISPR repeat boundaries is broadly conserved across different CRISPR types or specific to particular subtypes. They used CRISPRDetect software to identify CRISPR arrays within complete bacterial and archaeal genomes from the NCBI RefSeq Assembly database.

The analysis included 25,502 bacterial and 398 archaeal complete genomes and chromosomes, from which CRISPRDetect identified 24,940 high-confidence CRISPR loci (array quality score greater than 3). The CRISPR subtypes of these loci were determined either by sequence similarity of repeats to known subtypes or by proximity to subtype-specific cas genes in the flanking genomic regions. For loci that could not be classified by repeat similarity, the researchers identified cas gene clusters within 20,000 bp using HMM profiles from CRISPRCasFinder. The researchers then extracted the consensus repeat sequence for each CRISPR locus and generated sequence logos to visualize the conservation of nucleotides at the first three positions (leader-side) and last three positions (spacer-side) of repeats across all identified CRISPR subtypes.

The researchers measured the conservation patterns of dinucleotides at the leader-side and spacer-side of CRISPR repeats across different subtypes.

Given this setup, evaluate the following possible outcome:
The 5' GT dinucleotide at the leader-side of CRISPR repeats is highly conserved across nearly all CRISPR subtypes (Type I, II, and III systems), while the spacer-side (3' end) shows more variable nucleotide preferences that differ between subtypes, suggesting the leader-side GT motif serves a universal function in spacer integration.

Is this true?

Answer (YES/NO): NO